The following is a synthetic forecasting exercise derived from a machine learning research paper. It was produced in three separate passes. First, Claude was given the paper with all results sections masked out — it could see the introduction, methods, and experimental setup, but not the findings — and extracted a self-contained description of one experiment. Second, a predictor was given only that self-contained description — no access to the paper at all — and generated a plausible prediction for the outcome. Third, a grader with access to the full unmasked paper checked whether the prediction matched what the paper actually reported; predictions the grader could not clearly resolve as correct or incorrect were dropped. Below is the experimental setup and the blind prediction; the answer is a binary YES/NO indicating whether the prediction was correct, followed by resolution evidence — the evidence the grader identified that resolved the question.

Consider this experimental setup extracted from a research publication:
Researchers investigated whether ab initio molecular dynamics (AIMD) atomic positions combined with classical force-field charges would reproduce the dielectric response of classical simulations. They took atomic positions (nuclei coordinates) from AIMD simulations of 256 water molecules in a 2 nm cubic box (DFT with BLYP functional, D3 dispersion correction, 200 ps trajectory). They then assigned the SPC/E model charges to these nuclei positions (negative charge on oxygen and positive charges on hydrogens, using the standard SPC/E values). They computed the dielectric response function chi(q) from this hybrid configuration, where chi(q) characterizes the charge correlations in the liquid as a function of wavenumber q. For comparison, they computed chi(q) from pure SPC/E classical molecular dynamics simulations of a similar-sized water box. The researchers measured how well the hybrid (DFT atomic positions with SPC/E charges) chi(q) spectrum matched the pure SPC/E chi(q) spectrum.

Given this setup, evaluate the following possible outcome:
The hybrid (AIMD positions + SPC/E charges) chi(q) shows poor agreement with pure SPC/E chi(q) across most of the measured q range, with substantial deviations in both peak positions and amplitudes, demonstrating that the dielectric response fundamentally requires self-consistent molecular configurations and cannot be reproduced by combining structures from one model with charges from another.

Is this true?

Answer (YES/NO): NO